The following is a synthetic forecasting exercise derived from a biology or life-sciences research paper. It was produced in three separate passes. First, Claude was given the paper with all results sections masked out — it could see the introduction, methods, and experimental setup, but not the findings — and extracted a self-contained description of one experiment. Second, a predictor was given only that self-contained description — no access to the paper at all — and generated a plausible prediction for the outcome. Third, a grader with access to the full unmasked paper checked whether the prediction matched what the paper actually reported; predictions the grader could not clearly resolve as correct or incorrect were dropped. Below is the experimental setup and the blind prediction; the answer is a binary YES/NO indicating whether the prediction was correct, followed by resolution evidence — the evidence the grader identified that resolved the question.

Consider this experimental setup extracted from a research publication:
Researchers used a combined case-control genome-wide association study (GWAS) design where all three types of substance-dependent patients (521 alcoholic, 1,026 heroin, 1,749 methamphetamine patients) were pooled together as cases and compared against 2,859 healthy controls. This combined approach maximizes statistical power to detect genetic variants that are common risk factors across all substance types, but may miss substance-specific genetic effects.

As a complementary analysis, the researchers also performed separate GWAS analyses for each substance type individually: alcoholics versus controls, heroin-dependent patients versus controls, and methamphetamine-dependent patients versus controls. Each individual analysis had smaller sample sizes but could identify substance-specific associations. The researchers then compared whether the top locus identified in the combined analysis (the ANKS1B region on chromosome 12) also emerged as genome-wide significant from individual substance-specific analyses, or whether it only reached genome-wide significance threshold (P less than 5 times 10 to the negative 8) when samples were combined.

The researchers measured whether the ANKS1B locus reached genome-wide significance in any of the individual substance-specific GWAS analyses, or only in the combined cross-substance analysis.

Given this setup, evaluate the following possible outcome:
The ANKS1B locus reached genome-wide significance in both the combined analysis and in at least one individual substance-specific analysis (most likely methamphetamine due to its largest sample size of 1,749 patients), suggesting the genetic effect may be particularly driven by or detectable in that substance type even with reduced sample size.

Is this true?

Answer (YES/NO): NO